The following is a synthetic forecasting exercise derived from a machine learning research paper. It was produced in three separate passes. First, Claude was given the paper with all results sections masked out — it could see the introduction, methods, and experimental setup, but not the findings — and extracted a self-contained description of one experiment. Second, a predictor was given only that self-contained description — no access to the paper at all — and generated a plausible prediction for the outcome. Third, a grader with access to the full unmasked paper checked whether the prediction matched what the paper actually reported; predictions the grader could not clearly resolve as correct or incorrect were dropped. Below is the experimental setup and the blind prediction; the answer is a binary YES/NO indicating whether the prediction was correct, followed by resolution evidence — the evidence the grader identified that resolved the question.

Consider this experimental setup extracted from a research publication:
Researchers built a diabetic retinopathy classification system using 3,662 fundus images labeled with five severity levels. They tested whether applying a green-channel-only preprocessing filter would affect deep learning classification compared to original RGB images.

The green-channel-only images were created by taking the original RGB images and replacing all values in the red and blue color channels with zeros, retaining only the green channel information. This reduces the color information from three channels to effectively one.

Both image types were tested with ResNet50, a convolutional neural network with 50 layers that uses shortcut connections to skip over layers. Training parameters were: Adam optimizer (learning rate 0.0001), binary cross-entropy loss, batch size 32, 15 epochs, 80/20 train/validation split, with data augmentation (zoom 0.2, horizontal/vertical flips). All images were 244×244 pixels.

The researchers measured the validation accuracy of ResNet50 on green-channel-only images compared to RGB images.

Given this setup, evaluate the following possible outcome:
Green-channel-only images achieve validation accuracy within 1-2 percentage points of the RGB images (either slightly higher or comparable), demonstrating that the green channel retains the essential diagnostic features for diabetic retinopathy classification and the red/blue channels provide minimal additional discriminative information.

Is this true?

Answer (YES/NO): NO